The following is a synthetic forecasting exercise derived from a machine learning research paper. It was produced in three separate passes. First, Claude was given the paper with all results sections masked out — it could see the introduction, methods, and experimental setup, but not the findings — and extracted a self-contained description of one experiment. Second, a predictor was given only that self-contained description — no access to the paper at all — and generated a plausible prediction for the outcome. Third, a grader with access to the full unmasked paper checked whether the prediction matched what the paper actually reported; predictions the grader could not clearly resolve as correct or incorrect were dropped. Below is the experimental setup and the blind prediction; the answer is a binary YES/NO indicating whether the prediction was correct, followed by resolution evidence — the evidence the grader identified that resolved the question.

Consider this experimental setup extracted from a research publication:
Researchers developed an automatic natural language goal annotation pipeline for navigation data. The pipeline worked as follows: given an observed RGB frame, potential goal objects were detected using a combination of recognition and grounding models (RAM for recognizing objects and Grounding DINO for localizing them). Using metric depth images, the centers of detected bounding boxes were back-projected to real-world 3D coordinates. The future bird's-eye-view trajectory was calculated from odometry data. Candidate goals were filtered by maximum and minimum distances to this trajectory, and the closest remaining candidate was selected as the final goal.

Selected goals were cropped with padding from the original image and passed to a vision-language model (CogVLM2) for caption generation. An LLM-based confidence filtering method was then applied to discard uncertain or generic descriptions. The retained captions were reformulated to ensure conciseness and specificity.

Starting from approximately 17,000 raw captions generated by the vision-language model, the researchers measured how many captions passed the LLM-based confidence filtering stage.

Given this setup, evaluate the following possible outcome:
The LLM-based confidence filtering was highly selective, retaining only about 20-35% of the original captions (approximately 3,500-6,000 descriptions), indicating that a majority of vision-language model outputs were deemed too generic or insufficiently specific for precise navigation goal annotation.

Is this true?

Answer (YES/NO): NO